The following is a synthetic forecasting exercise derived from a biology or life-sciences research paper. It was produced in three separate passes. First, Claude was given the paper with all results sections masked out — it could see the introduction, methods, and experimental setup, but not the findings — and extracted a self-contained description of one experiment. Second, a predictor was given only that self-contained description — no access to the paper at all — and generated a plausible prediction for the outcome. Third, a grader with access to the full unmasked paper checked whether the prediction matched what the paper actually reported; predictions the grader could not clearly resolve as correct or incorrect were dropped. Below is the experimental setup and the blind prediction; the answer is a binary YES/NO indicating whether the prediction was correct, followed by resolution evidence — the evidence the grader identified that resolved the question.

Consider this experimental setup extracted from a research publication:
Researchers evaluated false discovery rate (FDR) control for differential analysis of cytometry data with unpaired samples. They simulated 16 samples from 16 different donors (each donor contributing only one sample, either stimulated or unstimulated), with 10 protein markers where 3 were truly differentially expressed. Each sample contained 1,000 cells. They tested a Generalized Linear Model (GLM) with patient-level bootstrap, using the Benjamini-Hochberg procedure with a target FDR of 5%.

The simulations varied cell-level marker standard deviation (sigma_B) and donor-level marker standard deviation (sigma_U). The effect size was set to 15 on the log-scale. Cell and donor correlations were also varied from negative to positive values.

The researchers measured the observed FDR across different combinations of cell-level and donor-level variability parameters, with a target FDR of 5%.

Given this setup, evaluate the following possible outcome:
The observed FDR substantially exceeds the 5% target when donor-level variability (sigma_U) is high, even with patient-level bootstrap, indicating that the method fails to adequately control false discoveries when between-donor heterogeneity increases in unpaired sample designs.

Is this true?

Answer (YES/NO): YES